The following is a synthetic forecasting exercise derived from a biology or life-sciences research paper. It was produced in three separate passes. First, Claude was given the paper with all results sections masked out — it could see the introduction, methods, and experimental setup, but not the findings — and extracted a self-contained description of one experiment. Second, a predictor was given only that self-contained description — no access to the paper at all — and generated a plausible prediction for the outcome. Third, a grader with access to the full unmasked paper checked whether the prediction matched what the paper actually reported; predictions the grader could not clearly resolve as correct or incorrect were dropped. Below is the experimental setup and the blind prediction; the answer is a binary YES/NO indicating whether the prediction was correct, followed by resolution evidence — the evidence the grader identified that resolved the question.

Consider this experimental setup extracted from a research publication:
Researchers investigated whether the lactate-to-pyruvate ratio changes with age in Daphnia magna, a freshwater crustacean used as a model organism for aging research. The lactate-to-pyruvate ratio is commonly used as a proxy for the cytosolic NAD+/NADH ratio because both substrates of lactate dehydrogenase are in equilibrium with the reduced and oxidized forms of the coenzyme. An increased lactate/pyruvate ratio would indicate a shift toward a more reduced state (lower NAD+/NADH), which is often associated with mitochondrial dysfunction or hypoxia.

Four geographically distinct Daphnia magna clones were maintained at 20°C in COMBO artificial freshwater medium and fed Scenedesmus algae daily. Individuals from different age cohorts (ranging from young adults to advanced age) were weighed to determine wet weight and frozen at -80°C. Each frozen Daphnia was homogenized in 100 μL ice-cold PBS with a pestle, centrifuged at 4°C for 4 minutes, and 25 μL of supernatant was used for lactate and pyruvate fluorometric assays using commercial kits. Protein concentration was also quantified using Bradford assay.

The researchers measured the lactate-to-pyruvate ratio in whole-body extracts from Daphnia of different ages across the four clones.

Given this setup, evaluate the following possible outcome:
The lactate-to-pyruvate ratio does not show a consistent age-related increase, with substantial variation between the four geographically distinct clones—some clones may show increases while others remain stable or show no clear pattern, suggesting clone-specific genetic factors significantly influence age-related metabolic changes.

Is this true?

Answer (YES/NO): NO